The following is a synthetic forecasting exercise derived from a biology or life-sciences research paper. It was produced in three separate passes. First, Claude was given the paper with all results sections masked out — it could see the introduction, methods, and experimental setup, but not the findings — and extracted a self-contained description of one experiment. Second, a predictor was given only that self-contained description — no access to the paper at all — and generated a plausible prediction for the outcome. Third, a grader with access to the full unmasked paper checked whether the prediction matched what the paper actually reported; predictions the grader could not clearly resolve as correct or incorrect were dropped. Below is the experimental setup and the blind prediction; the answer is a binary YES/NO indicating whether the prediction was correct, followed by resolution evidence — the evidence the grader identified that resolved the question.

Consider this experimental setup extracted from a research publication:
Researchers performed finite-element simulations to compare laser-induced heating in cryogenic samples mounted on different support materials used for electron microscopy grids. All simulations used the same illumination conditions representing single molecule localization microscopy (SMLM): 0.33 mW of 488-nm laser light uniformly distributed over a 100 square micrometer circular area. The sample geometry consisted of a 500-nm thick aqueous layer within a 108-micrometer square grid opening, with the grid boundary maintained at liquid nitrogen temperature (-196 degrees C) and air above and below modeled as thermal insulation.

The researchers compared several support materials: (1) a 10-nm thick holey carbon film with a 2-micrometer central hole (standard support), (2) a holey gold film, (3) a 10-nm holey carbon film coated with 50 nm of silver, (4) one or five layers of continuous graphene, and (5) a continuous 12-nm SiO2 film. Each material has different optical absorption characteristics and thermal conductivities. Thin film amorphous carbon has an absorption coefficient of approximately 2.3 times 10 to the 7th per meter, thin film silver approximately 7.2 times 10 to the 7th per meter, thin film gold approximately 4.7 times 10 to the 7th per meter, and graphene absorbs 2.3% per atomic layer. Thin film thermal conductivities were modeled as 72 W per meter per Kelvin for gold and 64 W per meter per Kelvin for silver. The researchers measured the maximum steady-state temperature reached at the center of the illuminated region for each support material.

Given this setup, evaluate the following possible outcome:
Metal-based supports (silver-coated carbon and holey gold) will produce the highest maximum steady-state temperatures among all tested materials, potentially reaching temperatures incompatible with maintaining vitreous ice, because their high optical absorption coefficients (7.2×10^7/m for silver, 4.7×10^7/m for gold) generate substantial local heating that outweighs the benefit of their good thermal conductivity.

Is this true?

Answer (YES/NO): NO